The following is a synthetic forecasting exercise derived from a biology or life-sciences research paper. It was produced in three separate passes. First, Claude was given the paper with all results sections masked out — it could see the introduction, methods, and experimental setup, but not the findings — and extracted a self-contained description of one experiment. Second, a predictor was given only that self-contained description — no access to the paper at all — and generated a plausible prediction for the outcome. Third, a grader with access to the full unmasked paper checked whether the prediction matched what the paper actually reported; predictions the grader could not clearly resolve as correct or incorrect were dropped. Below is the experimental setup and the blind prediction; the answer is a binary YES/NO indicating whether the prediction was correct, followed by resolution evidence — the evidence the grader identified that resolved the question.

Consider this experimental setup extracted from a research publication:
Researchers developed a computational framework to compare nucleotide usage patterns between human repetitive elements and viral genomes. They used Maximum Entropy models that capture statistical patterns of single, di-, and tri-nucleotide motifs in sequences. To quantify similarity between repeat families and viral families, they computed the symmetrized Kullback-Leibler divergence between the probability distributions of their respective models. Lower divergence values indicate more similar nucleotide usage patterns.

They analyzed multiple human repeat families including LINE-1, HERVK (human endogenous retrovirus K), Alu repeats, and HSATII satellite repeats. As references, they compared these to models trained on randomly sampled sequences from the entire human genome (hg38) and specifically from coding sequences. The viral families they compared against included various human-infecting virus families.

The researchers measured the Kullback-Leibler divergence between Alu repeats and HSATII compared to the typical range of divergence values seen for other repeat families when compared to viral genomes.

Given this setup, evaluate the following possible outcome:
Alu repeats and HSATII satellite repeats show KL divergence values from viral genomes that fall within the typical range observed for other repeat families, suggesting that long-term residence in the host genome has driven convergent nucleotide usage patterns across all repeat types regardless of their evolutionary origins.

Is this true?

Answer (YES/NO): NO